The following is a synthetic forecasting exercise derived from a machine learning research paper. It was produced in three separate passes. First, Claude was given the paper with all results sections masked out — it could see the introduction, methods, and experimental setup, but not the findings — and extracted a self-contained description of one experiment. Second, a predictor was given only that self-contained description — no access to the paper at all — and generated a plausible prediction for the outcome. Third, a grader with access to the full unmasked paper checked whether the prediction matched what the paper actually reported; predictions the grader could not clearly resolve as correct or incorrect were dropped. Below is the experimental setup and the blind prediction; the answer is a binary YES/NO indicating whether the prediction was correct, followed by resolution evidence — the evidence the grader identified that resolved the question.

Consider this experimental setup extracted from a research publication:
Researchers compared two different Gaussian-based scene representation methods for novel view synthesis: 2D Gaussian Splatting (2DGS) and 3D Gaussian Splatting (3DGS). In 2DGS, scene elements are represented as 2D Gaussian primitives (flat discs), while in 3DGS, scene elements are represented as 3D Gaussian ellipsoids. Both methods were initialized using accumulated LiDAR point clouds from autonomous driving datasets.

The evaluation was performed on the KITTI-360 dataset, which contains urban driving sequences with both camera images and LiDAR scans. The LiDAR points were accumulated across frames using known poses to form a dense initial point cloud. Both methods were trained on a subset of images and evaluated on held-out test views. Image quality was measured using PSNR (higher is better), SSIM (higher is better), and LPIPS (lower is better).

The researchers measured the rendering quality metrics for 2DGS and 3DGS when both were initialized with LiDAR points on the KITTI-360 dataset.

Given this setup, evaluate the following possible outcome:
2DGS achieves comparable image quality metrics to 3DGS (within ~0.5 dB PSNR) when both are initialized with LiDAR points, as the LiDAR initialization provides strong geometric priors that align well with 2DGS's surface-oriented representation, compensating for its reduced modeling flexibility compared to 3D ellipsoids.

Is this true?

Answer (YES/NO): YES